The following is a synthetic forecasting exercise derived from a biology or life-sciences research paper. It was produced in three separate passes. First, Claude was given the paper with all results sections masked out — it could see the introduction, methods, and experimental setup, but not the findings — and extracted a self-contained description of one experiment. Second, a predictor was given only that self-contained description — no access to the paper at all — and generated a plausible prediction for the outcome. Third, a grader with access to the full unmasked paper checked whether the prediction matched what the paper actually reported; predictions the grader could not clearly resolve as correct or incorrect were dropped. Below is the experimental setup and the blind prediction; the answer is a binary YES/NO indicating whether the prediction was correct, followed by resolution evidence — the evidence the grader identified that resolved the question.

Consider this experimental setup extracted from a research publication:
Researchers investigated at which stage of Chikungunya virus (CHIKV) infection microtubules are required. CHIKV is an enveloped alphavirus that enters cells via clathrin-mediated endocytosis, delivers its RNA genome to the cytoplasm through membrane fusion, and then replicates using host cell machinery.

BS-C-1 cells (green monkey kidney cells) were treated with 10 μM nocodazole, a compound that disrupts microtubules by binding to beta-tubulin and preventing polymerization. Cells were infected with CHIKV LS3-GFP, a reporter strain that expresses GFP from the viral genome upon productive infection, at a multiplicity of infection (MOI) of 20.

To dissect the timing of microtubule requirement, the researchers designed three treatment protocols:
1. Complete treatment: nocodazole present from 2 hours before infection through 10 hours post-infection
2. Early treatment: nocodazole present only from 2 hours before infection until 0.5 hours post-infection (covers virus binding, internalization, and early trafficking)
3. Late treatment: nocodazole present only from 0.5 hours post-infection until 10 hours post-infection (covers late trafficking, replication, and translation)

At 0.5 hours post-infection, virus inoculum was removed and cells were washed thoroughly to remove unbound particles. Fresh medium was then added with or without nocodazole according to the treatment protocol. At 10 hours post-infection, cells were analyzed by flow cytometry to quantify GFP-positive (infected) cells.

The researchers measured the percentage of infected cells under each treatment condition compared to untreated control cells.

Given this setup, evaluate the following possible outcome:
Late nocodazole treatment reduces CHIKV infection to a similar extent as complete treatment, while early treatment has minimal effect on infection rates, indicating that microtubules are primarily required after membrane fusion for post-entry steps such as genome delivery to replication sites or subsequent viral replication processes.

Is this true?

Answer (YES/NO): NO